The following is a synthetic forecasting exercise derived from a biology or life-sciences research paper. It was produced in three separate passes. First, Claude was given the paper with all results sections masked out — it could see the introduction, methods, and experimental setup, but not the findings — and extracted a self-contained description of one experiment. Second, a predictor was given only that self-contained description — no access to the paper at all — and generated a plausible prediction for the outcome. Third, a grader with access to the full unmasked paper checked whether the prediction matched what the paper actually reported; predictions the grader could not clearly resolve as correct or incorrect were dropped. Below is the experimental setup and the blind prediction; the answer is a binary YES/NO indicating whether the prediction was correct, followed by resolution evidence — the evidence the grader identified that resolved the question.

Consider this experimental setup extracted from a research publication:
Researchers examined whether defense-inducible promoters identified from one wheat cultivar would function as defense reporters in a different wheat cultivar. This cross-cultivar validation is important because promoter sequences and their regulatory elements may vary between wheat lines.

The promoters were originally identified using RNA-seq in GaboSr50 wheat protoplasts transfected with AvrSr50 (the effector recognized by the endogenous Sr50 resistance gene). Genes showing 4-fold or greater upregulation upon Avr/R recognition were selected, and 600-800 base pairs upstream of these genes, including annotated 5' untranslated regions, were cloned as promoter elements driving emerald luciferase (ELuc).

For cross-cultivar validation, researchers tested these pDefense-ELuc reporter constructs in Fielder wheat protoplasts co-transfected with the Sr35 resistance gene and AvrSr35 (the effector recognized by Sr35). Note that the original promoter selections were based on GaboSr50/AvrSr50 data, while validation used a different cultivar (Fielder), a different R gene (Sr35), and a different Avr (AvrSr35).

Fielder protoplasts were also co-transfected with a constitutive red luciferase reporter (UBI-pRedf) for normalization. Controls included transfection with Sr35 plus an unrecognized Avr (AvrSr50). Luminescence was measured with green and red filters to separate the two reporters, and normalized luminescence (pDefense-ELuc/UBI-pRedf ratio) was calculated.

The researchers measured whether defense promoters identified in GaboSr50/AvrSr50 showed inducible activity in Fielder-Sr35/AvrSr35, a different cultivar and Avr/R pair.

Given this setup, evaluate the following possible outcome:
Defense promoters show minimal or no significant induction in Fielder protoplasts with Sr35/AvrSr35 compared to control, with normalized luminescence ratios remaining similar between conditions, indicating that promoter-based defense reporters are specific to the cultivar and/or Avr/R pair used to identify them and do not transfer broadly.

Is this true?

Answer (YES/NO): NO